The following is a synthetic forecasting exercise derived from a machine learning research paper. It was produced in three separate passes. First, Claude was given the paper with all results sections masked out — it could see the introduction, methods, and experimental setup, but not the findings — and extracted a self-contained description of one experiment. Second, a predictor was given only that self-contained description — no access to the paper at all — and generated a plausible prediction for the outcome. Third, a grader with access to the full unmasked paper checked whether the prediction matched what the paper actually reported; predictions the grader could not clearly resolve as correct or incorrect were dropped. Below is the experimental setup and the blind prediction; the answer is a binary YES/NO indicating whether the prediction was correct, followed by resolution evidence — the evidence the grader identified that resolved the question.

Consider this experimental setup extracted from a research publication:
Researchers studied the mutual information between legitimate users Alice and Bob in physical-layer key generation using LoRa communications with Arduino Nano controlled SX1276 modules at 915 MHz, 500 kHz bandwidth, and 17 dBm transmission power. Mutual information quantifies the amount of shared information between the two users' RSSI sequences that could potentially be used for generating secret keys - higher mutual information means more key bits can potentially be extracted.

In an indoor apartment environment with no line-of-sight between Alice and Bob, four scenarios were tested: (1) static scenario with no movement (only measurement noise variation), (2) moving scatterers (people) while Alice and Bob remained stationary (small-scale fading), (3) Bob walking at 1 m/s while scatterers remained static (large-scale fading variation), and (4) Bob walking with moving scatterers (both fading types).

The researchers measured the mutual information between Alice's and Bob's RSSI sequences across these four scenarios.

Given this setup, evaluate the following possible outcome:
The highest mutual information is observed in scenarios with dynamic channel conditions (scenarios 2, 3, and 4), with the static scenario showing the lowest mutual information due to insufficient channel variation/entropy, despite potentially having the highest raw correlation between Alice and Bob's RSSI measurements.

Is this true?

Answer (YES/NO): NO